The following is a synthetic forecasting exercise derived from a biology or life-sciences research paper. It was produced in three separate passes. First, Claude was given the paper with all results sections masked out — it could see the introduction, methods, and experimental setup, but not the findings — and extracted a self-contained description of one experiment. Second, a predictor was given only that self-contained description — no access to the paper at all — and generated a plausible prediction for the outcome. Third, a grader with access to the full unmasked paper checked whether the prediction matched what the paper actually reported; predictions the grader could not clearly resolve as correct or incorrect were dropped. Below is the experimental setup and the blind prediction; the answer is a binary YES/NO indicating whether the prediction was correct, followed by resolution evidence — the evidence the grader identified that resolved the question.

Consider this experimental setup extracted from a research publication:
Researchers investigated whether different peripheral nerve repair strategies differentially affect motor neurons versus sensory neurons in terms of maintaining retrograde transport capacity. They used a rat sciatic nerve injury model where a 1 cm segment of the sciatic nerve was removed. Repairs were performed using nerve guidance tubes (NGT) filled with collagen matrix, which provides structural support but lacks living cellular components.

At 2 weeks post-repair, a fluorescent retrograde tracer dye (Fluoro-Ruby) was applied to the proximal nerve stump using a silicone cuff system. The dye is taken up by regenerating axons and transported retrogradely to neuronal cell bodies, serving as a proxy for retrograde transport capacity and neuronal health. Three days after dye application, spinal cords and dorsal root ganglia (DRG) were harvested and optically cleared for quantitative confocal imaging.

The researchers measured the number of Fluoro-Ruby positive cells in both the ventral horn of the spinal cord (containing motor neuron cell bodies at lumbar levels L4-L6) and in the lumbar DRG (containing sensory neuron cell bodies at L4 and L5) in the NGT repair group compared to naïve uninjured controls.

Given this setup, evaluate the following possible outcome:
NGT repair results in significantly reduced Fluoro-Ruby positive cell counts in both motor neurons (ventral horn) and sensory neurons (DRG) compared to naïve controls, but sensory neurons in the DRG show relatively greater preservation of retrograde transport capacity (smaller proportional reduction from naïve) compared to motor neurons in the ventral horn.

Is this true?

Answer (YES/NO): NO